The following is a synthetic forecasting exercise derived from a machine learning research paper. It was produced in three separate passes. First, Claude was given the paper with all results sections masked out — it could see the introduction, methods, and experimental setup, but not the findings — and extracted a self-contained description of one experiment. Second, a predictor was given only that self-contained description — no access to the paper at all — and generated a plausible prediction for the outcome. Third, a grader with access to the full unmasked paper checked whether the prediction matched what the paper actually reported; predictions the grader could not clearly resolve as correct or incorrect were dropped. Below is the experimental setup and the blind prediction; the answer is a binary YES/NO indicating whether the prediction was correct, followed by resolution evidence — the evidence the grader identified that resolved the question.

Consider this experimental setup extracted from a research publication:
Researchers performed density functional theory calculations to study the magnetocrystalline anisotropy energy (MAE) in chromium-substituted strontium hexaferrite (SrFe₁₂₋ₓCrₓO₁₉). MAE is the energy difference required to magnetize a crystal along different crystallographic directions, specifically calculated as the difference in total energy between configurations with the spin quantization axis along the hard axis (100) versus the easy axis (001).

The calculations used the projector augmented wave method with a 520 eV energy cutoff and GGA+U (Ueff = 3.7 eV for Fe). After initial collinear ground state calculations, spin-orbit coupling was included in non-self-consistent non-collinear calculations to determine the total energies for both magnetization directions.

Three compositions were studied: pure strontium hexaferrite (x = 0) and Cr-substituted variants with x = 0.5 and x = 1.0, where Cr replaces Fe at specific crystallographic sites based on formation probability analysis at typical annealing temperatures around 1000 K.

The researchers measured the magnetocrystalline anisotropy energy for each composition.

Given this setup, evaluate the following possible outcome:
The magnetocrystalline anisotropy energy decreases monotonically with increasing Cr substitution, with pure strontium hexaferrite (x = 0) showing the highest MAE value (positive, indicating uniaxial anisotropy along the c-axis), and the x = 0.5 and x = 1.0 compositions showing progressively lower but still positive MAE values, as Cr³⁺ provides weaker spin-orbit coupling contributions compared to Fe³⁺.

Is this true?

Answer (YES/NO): NO